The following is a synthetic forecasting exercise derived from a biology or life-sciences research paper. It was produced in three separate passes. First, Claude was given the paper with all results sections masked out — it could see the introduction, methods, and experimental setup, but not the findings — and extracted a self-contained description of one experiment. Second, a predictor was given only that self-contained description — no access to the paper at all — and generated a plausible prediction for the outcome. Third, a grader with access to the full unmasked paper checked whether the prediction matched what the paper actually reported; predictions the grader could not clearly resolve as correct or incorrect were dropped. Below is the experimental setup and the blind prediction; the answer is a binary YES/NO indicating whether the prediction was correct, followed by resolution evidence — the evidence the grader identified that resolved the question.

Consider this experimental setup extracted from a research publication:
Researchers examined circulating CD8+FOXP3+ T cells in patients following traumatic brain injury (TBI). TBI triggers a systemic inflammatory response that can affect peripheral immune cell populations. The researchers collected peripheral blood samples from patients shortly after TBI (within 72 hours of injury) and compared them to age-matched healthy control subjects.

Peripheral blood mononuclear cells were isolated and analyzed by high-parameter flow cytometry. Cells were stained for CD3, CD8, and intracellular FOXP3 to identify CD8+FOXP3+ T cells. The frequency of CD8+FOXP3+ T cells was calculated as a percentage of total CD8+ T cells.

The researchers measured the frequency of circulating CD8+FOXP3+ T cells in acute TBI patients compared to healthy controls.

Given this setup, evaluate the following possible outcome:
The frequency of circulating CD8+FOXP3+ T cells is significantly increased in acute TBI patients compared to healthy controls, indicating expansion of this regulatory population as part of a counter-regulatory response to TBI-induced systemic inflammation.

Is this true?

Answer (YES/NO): YES